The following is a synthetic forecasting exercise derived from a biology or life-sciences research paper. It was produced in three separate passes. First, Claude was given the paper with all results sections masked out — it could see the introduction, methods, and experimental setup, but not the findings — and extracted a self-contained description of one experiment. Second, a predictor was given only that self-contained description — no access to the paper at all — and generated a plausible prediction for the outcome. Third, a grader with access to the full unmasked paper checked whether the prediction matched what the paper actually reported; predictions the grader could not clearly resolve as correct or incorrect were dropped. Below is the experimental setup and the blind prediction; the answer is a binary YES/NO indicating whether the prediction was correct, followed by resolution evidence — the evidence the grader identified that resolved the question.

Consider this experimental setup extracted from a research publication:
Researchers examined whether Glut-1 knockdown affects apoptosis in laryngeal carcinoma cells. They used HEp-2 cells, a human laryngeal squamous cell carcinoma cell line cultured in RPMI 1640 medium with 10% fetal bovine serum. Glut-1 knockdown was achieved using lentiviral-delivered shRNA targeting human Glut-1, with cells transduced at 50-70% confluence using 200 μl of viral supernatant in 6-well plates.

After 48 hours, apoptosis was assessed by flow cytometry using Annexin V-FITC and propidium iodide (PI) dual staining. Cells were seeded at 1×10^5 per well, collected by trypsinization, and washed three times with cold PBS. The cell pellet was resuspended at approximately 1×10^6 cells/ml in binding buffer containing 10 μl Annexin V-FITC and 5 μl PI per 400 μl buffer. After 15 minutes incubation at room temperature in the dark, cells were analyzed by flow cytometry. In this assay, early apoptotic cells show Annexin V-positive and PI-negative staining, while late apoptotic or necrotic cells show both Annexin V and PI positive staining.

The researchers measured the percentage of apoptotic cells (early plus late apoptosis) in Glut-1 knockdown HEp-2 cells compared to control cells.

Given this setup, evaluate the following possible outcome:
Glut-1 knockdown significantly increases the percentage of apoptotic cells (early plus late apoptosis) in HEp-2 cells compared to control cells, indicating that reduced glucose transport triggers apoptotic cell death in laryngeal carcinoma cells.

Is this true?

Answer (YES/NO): YES